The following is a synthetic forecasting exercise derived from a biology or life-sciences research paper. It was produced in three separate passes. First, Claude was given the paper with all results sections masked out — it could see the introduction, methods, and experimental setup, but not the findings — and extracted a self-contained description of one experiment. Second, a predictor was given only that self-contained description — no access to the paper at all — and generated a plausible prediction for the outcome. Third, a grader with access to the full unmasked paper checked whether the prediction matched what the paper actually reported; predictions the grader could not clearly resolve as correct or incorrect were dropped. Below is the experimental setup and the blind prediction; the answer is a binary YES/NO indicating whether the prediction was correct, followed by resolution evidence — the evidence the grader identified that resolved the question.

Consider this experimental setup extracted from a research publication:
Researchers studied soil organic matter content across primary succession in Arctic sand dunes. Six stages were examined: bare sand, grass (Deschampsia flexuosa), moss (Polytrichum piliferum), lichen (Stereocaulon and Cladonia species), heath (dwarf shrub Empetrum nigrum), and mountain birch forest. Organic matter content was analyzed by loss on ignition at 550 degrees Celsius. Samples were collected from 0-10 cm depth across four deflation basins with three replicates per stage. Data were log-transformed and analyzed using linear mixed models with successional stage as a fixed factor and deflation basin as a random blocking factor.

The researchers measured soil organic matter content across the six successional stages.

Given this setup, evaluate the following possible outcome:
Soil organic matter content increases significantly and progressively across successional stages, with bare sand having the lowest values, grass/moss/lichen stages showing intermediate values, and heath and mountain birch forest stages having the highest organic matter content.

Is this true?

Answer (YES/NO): NO